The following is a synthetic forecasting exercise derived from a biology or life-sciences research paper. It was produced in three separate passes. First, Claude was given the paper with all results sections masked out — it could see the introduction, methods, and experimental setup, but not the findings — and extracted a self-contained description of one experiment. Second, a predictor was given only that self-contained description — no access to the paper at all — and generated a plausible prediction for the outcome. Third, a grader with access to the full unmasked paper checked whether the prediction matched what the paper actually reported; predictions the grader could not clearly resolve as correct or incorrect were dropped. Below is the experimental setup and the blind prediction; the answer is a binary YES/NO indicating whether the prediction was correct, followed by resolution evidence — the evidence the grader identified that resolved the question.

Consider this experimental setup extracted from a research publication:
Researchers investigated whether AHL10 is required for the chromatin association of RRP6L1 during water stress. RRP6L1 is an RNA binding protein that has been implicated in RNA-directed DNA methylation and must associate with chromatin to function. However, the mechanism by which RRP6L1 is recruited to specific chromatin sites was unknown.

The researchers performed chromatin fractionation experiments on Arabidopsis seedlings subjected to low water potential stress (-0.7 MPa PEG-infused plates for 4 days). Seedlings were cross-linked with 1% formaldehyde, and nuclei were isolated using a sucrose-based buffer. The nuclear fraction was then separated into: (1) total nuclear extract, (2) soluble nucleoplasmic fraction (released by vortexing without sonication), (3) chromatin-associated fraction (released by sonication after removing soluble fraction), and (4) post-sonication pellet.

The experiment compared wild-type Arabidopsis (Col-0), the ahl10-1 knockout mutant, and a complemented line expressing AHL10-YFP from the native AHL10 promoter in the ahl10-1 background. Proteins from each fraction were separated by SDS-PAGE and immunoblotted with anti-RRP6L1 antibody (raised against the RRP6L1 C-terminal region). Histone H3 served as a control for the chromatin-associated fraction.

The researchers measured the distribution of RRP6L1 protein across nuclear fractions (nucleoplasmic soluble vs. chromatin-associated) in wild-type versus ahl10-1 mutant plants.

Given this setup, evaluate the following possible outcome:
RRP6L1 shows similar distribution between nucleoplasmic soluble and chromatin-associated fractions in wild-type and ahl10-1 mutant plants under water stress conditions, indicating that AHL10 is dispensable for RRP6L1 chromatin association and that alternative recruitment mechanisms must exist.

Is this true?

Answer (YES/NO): NO